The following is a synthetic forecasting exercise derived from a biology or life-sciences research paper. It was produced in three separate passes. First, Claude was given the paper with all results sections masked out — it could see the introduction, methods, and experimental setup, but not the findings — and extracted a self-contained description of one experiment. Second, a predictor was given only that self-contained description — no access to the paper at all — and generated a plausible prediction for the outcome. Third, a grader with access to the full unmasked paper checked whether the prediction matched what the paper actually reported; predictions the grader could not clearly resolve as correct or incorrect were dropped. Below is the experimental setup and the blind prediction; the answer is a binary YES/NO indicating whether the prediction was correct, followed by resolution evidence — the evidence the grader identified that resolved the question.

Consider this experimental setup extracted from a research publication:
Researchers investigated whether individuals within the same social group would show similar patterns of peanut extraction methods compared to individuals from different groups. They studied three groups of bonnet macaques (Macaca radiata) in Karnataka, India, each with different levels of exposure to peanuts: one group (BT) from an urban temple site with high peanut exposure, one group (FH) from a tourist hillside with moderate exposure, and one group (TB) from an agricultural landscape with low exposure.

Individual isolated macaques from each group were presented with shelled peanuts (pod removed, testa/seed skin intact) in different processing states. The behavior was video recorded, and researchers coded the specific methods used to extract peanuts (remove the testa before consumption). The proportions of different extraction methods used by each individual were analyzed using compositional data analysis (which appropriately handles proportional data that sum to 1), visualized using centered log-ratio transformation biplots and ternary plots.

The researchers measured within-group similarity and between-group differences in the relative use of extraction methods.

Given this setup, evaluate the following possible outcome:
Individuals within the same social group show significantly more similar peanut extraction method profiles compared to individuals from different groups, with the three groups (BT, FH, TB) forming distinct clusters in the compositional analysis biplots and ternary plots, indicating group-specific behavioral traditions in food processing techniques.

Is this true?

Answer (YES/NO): NO